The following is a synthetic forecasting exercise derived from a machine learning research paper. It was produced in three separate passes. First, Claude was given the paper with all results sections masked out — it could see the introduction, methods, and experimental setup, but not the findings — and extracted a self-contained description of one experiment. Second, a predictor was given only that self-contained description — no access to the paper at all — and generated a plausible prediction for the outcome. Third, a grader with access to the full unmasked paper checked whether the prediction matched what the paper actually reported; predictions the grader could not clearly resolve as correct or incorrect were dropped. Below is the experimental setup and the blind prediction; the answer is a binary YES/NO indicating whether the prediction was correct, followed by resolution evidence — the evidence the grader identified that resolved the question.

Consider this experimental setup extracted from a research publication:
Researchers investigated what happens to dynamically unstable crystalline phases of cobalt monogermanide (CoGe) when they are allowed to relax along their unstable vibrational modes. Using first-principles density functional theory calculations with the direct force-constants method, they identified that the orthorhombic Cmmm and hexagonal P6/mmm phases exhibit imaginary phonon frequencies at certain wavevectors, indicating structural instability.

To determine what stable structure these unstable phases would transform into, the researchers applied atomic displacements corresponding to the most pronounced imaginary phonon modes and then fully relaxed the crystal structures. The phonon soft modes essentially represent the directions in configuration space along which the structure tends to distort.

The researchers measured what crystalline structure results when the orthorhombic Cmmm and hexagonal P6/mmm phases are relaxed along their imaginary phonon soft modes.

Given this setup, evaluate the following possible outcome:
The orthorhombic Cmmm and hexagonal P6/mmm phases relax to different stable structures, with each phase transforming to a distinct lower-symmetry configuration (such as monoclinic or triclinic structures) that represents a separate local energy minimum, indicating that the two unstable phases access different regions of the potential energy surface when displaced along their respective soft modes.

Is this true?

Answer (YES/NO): NO